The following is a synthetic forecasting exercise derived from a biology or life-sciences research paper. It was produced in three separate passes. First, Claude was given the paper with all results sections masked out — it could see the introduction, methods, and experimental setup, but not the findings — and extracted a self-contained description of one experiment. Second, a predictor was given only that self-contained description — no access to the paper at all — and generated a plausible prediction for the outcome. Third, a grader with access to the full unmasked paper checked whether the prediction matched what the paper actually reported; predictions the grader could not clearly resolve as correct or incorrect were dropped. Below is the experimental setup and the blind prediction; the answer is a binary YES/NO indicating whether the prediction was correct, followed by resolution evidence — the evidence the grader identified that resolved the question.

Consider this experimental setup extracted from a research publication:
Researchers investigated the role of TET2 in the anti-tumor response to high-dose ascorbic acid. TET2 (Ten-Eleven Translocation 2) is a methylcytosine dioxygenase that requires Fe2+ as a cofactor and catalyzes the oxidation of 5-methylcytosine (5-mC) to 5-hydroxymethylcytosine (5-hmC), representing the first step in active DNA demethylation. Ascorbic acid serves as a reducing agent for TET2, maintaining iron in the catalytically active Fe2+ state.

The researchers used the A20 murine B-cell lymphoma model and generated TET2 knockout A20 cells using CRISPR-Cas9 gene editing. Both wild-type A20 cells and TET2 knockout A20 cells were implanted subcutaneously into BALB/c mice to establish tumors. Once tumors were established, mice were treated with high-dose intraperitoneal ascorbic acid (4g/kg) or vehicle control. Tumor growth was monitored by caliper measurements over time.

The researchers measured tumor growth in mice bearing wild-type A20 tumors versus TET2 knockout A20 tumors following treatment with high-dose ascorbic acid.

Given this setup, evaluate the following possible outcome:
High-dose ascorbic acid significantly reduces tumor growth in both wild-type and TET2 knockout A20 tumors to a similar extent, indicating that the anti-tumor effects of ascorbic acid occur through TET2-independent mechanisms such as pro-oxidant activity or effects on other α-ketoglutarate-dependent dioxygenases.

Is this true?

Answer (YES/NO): NO